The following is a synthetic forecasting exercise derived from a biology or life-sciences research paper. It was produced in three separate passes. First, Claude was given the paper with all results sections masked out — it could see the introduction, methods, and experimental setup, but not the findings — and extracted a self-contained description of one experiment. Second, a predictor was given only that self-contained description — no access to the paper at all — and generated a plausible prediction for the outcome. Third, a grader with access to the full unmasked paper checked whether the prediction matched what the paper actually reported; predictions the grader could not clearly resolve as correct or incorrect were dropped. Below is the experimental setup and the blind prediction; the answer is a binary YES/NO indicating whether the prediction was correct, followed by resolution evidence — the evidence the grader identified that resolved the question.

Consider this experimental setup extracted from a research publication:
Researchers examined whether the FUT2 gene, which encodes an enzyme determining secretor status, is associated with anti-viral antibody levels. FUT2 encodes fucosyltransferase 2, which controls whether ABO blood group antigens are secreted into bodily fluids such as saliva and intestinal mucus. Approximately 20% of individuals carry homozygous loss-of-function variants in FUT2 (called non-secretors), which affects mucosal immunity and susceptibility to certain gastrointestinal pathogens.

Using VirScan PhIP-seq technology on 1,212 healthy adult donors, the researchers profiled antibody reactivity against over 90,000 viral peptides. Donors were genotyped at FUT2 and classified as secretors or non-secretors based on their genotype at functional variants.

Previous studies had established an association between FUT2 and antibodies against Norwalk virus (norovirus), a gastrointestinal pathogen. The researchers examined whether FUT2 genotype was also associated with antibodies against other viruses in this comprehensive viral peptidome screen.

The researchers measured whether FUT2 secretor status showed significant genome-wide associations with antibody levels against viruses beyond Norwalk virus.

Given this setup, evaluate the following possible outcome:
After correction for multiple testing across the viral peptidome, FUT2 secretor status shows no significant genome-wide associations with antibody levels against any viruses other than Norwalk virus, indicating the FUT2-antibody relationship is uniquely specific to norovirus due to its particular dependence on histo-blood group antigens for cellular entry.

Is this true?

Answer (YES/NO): NO